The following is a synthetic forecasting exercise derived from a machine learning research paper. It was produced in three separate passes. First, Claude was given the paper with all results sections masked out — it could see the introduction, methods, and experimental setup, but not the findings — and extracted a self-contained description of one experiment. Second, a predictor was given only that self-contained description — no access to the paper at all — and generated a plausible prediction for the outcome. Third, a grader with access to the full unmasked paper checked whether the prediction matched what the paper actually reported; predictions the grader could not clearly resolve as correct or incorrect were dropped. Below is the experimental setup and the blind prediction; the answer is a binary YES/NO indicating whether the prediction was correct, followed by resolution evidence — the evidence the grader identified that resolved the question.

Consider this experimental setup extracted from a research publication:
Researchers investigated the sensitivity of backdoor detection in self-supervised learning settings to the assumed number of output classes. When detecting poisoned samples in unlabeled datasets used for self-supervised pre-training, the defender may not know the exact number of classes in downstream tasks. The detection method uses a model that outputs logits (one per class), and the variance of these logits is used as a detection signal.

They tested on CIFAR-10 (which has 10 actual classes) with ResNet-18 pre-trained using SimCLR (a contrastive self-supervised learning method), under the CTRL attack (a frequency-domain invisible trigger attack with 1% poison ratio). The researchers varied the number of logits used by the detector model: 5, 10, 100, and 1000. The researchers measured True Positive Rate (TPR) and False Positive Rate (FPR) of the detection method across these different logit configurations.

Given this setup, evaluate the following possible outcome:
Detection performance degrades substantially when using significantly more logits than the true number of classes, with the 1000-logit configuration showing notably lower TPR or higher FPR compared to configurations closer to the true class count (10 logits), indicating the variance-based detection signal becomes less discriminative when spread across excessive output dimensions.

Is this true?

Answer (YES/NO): NO